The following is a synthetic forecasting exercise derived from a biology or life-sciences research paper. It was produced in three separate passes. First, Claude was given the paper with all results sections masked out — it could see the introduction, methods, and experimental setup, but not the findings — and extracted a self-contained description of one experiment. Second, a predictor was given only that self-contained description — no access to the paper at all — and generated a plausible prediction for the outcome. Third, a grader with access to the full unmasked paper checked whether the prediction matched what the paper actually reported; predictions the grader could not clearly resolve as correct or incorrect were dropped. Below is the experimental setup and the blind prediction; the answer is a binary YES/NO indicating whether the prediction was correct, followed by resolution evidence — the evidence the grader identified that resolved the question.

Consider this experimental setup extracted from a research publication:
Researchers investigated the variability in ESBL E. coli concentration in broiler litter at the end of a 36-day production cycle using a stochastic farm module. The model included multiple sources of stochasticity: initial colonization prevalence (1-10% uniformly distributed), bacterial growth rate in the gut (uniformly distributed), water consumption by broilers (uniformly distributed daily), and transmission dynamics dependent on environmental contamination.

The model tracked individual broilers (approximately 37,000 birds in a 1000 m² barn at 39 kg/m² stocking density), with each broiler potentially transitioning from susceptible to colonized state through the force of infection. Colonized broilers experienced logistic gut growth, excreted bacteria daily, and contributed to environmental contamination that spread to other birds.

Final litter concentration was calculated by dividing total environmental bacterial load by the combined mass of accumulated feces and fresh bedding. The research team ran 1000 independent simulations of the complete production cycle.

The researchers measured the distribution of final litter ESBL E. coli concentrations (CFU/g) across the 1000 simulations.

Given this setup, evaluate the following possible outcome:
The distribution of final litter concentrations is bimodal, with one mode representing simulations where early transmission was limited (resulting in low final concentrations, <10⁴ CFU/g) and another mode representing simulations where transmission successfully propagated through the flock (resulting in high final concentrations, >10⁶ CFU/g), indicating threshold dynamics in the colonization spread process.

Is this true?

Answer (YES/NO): NO